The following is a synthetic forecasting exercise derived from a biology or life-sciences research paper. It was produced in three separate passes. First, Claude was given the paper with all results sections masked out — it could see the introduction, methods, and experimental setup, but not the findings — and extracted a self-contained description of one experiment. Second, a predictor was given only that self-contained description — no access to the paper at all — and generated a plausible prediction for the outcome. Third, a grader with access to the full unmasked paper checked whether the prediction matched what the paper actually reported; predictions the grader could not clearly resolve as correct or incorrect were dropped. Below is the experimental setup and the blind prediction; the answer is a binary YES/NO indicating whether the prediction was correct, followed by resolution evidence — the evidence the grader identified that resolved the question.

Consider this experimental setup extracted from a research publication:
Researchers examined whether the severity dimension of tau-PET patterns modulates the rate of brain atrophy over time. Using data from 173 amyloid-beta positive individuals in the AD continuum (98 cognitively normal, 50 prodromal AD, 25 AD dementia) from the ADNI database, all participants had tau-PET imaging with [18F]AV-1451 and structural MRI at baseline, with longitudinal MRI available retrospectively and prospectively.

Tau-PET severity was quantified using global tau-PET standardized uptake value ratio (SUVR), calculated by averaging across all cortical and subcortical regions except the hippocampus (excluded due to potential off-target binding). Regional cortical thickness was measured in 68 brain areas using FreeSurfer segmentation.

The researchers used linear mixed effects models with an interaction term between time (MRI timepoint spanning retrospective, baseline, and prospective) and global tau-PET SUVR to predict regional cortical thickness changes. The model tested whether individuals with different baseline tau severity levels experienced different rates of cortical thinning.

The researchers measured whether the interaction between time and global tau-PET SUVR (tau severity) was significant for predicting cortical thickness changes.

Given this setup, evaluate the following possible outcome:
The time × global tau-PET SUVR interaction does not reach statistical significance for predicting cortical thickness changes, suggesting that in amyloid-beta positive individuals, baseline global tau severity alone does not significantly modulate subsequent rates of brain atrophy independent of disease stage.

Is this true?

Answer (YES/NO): NO